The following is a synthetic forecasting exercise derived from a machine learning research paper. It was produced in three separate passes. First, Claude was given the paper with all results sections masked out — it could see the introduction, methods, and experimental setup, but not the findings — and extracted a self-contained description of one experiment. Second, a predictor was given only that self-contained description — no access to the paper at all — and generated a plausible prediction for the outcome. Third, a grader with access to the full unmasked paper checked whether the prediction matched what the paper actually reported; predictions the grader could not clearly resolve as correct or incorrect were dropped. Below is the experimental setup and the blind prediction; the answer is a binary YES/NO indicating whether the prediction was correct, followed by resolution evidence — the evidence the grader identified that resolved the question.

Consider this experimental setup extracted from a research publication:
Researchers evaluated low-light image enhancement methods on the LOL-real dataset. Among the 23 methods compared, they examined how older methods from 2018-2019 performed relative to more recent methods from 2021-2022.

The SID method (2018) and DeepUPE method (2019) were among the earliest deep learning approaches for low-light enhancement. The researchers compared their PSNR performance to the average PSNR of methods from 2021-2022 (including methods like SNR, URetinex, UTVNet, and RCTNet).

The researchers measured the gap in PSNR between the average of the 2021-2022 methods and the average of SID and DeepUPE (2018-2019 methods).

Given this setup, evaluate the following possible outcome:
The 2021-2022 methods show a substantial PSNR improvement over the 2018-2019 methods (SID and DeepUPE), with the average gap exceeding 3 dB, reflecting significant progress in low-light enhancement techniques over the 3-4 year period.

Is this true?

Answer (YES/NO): YES